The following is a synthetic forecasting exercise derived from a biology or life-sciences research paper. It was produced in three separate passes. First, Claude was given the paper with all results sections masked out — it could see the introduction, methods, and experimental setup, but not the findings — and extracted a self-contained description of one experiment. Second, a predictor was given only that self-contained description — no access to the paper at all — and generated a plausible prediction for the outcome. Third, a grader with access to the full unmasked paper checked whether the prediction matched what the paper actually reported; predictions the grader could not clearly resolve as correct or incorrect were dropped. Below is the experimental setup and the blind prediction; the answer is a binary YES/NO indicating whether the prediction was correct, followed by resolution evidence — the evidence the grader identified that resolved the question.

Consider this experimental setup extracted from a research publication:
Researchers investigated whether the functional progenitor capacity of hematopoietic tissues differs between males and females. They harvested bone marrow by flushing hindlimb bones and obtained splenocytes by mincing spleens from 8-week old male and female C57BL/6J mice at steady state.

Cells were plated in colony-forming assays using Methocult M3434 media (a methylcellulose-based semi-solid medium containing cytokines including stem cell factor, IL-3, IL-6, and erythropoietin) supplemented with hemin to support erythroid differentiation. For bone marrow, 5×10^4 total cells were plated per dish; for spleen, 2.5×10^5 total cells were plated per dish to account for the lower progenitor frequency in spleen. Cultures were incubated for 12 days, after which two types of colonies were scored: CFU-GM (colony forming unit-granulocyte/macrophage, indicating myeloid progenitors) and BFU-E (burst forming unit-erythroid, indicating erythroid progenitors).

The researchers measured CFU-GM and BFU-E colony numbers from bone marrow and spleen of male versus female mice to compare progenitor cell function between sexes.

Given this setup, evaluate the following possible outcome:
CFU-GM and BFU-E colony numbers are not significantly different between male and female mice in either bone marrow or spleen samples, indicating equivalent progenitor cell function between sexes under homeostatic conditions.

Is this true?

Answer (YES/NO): YES